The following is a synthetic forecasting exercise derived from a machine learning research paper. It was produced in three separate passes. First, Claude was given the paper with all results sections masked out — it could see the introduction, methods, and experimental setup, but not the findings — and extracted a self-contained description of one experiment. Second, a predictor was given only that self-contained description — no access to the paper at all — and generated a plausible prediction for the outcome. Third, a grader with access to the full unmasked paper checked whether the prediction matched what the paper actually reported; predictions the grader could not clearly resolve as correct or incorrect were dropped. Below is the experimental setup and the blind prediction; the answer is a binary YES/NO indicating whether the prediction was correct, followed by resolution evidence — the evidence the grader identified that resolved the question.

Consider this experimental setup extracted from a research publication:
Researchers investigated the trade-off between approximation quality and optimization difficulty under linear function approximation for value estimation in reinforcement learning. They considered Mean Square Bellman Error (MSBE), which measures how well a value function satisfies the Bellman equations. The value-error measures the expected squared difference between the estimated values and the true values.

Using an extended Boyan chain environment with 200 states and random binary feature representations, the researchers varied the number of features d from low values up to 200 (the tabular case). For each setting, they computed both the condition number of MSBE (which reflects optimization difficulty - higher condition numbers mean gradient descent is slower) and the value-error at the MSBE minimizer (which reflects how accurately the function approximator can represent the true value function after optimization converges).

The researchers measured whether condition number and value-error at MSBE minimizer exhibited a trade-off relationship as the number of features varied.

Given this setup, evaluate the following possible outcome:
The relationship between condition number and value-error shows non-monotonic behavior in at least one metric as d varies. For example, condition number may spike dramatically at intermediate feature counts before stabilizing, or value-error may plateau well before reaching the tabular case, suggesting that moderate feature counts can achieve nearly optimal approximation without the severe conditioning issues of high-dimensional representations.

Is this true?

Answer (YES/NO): NO